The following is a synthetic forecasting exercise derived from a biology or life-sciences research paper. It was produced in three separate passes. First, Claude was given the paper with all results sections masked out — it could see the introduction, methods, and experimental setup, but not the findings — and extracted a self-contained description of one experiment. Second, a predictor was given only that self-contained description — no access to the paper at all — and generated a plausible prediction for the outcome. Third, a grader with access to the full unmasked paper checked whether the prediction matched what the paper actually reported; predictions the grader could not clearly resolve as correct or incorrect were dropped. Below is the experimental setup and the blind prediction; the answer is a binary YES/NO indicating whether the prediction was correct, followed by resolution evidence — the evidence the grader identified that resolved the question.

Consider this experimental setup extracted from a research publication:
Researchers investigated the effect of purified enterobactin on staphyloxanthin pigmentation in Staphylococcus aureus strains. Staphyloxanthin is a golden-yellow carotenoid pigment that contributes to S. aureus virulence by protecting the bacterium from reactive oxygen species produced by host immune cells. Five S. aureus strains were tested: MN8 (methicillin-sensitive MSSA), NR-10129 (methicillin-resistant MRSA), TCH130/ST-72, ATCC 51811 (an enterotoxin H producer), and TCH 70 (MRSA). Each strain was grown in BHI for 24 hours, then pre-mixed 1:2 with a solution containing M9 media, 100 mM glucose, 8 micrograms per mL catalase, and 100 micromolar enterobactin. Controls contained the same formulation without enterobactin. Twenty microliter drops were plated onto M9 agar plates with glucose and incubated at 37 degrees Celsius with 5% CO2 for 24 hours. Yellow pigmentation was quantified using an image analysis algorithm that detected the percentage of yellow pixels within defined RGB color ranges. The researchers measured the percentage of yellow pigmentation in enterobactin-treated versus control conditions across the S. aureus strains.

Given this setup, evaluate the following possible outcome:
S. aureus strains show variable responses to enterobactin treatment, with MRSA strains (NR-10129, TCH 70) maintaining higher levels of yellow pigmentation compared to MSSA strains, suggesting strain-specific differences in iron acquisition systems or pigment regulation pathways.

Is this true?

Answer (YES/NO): NO